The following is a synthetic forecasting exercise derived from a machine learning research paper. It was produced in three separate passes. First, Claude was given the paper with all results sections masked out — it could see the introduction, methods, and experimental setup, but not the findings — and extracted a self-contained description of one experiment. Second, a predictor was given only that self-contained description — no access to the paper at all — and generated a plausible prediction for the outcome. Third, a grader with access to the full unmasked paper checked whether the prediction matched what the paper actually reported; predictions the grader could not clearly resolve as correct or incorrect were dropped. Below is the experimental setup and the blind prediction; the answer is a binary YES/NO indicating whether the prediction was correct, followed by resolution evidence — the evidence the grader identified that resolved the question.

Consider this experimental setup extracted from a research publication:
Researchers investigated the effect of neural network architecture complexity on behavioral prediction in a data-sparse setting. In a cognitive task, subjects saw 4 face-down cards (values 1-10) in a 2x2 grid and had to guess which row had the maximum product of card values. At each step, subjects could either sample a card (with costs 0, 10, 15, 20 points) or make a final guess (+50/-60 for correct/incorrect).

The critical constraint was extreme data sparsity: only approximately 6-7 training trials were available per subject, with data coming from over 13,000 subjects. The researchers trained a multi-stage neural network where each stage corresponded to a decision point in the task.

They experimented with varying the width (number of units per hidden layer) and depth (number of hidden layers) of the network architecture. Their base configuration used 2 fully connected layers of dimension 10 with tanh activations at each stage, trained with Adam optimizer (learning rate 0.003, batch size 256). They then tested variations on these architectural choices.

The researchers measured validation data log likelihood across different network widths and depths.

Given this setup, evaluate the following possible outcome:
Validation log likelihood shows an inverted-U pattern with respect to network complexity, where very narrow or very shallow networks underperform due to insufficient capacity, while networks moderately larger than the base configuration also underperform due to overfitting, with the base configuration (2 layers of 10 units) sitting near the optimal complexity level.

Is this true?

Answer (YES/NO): NO